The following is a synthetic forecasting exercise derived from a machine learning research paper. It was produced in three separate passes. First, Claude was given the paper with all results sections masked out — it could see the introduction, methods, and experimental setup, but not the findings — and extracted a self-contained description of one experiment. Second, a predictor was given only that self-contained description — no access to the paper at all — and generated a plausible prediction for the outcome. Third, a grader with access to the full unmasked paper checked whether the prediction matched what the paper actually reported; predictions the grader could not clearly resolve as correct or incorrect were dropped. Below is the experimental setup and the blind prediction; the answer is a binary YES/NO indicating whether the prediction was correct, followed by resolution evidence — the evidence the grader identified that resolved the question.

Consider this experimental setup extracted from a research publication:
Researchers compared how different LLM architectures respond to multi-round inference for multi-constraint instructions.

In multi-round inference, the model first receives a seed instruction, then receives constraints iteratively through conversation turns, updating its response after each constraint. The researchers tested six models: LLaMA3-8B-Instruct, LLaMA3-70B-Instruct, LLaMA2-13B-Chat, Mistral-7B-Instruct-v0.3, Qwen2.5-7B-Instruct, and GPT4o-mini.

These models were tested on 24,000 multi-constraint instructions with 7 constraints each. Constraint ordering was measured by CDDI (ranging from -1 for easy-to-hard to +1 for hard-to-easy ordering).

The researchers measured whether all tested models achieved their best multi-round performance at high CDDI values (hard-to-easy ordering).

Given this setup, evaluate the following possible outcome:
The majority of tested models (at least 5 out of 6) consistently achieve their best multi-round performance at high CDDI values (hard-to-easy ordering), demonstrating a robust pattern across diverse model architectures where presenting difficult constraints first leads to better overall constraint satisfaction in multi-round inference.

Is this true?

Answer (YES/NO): YES